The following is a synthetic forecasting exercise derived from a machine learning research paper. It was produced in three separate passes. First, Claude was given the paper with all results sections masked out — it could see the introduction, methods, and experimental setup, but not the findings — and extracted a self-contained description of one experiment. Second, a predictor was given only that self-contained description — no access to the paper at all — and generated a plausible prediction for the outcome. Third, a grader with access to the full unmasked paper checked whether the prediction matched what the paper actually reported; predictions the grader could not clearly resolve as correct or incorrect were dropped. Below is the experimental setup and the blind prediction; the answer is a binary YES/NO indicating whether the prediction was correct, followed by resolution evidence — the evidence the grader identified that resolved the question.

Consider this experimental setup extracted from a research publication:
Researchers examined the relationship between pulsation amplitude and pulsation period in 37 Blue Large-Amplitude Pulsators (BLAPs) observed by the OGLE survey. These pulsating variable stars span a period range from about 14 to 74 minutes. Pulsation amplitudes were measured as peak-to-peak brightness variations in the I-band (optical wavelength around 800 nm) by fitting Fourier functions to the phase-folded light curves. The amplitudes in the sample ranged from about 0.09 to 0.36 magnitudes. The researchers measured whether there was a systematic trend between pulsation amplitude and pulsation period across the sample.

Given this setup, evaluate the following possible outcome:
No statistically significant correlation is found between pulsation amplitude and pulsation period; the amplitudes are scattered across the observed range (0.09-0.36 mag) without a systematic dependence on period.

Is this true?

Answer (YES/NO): NO